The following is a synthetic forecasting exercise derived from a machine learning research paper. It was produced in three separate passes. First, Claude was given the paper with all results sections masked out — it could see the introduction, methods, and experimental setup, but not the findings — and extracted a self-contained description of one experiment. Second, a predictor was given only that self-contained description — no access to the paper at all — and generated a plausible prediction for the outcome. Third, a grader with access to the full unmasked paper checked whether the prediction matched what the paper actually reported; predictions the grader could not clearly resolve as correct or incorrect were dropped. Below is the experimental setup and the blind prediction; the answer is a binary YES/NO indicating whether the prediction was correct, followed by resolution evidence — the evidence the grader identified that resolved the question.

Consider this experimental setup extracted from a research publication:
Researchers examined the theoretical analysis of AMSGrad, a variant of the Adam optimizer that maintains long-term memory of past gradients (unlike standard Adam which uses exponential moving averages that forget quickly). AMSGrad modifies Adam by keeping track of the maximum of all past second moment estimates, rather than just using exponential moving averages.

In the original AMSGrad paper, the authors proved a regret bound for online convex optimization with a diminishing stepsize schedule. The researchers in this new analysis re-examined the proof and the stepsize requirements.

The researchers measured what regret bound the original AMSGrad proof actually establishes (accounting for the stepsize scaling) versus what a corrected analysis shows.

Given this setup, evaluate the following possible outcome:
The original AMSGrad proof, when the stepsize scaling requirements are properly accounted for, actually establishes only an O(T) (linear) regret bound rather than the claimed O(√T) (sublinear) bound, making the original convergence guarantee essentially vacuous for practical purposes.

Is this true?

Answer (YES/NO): NO